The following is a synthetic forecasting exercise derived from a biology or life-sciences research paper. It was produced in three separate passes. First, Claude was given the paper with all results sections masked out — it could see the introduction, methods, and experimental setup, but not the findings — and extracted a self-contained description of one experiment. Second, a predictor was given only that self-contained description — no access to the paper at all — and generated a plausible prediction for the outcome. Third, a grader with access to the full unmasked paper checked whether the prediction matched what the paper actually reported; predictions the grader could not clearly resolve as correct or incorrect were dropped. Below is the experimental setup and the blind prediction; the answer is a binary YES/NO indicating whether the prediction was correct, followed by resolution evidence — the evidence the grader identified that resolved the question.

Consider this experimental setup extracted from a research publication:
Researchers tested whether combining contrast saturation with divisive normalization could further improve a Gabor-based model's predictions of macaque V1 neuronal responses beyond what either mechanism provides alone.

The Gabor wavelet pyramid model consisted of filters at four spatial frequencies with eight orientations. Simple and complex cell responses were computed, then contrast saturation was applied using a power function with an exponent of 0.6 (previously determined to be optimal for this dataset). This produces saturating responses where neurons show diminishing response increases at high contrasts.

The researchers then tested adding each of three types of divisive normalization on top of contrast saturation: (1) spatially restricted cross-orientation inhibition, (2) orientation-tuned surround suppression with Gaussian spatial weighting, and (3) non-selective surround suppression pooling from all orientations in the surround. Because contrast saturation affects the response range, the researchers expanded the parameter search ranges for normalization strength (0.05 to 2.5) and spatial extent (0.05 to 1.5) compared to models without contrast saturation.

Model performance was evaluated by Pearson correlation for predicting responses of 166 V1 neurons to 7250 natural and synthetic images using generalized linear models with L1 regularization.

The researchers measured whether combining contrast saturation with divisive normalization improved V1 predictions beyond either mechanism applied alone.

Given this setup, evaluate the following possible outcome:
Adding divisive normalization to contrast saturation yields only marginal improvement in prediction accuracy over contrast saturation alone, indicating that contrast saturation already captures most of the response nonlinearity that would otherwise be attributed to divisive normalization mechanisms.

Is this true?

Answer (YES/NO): YES